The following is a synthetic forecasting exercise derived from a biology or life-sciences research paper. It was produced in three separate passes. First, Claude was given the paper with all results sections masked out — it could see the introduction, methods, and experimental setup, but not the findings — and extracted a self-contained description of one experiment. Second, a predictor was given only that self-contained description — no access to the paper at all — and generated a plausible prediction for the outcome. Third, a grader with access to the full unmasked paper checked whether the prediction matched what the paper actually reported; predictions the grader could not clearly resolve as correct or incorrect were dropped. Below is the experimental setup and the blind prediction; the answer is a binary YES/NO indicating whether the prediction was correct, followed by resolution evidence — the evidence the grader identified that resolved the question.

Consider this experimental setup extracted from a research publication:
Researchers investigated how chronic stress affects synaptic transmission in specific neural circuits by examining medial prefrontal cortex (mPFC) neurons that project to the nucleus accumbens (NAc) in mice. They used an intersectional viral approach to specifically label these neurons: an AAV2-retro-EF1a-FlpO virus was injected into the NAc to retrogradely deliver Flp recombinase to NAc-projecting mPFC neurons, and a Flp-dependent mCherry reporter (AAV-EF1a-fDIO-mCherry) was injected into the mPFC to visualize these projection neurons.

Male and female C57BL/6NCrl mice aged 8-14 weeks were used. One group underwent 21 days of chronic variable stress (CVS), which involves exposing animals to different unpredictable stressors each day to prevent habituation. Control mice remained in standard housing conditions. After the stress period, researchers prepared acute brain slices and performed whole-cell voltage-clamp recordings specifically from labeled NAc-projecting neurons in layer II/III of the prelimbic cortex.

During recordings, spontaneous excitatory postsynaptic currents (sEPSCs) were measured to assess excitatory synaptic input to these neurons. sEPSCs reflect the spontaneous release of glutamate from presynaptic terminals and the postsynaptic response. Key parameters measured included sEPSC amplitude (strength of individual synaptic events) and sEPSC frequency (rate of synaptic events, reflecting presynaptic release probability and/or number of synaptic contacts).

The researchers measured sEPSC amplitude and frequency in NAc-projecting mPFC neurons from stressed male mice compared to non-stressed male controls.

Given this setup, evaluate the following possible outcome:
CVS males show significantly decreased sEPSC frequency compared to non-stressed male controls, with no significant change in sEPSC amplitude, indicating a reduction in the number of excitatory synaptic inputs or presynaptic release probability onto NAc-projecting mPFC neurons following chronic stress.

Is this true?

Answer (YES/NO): NO